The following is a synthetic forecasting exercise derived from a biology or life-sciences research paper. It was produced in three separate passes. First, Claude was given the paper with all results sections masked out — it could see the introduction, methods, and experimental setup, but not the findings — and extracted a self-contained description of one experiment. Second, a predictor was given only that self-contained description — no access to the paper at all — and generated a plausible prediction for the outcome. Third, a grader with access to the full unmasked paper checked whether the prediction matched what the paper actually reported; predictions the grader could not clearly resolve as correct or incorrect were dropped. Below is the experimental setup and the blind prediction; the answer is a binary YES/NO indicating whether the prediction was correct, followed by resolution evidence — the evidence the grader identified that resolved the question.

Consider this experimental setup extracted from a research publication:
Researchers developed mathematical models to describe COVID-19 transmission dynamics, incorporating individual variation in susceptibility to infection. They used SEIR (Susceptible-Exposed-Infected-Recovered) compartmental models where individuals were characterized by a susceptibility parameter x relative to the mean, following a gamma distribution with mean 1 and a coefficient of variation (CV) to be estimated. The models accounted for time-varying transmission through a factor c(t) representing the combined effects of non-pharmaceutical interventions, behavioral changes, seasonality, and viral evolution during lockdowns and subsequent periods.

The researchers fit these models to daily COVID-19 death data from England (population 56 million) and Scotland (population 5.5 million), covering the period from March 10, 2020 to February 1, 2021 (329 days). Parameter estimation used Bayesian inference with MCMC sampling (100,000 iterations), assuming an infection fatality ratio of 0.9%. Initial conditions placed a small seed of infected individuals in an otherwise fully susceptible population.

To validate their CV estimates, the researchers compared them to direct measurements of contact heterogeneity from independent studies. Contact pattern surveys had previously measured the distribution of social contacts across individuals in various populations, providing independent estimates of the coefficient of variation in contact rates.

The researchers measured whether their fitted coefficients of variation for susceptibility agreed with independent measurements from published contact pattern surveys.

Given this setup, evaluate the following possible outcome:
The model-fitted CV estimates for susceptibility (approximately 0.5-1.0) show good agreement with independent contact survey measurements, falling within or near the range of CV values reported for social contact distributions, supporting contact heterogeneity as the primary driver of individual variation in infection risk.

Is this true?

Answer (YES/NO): NO